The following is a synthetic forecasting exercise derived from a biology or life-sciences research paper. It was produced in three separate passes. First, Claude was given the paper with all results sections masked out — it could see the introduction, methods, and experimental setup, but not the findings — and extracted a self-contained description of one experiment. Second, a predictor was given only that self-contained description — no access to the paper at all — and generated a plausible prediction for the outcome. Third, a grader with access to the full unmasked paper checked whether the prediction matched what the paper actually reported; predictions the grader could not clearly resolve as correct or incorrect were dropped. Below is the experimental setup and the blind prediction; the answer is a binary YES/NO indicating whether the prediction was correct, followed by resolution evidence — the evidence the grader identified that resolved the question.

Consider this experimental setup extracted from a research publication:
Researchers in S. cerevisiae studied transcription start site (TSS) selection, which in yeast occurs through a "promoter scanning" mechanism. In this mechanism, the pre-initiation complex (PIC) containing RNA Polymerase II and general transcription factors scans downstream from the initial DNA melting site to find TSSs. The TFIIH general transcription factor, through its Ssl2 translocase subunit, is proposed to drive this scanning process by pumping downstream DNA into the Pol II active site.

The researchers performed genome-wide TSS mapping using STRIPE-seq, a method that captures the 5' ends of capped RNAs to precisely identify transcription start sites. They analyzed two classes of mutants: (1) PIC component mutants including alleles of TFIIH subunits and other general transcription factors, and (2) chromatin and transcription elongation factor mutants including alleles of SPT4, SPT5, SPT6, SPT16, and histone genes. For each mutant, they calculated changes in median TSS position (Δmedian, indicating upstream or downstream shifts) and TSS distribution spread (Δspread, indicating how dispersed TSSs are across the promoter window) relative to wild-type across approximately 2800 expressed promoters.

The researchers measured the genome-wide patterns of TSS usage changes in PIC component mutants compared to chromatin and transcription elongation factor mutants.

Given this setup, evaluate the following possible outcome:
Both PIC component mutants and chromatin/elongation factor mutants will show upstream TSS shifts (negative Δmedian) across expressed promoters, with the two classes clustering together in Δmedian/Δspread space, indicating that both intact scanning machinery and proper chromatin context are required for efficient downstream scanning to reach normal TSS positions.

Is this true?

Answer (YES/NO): NO